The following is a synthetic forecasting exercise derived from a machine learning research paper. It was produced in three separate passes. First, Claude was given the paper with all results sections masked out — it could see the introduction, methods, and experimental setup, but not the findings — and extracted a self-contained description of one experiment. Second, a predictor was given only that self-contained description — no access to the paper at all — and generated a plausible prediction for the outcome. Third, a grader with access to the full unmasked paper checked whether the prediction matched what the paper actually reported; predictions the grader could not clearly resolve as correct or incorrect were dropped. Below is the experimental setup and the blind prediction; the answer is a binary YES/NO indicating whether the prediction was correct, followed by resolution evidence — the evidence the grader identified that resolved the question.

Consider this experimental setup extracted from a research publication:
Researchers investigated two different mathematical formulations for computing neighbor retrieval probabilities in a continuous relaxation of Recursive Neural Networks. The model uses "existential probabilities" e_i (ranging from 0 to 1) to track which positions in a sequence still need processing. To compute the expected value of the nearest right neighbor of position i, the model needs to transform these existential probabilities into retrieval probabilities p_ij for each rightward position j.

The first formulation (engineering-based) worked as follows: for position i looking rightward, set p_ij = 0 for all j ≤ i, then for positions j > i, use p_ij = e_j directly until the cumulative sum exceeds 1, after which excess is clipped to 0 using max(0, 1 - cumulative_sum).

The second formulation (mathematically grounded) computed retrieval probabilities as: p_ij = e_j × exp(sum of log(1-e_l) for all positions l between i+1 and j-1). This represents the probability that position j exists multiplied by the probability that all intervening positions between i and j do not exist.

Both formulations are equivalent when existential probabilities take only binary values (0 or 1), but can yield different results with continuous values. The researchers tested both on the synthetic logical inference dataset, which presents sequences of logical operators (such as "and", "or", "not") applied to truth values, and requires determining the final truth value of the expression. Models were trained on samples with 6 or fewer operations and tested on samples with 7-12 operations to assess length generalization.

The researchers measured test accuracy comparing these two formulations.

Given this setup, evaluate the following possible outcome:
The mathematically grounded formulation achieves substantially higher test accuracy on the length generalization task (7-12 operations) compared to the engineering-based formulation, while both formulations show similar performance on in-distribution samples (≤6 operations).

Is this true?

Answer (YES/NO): NO